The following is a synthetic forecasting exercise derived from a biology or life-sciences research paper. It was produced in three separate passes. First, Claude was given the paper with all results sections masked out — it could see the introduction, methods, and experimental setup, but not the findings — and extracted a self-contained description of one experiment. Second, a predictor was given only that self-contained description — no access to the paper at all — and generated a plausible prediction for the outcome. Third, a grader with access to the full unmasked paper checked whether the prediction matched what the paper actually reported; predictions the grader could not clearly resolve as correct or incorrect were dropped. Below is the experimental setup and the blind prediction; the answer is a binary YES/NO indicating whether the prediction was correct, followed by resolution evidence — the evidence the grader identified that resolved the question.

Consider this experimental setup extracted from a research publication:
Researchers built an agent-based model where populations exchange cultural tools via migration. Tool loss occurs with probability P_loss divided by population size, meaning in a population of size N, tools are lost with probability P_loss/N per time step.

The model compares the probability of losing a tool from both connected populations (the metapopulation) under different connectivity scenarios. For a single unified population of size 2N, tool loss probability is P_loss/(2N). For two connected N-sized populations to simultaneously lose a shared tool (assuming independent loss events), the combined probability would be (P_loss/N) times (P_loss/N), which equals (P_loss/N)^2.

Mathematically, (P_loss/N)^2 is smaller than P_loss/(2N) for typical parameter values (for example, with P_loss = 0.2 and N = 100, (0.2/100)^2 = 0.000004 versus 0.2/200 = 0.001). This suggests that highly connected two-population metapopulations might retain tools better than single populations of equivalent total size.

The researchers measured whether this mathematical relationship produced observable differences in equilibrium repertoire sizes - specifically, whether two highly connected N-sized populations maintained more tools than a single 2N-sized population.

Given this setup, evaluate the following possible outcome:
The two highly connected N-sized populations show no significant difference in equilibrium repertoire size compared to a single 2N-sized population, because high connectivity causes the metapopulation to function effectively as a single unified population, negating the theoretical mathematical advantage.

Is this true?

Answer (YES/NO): NO